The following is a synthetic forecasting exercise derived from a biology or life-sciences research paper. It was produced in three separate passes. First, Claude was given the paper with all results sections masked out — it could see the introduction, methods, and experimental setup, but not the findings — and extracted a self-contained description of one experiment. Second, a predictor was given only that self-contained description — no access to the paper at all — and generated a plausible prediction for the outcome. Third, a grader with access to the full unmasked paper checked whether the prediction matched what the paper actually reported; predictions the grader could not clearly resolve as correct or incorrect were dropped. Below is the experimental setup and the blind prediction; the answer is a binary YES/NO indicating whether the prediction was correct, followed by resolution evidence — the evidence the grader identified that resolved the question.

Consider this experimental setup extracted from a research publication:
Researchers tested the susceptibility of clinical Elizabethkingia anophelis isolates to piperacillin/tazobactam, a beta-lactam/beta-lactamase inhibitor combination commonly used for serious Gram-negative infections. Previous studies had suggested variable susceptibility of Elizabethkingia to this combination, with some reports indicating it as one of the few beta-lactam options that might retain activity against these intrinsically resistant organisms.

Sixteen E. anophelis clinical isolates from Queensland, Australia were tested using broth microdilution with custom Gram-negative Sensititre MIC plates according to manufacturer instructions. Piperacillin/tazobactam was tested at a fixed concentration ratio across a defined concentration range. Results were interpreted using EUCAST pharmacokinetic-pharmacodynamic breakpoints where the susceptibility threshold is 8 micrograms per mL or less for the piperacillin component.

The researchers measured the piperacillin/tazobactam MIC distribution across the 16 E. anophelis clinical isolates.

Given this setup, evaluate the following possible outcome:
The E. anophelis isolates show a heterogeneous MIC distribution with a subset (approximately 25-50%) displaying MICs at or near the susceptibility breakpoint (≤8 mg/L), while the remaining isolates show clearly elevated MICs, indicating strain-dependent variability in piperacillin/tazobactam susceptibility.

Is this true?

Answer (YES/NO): YES